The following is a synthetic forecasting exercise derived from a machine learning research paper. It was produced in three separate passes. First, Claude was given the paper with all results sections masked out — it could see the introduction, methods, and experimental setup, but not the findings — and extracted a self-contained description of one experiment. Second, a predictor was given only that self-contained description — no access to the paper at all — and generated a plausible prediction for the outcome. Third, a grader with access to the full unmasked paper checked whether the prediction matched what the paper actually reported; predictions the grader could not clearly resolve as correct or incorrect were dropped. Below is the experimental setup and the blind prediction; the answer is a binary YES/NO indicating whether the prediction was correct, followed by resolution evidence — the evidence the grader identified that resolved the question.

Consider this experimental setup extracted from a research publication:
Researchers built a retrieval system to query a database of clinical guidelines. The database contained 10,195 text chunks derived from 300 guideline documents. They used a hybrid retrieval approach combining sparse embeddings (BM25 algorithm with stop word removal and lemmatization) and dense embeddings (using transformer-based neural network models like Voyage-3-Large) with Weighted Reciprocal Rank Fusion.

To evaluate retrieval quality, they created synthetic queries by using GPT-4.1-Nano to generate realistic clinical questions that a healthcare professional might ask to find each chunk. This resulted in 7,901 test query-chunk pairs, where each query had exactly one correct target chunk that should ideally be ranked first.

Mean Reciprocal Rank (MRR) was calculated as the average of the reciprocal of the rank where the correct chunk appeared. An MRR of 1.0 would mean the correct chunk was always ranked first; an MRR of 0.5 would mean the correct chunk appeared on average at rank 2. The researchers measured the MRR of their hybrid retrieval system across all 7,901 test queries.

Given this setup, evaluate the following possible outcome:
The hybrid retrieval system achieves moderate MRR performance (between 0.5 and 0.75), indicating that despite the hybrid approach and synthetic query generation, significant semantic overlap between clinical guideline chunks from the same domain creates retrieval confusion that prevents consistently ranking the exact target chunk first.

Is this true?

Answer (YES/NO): NO